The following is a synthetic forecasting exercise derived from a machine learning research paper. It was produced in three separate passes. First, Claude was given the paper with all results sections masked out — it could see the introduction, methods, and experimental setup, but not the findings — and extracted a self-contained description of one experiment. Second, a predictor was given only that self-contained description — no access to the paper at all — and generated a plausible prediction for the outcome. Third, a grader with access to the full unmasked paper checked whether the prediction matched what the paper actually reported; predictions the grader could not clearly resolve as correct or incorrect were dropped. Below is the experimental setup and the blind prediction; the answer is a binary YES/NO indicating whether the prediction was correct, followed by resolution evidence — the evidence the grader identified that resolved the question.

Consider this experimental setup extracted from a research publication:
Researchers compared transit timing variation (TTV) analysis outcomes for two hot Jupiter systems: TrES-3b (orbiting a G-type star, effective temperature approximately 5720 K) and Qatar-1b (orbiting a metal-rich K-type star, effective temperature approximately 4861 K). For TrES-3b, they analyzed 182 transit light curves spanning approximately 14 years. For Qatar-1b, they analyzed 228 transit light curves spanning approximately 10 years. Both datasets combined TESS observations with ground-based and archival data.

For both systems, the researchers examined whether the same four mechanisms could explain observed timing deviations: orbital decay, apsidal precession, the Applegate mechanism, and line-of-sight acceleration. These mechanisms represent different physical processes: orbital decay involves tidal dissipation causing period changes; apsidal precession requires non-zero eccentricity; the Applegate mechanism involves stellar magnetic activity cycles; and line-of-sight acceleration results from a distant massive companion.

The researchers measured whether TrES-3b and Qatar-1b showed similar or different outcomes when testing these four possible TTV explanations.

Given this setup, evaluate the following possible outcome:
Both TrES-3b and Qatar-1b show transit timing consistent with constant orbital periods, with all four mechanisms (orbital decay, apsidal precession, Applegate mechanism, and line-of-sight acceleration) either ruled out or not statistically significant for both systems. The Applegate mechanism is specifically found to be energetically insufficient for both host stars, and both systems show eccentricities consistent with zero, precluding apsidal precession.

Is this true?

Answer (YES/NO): NO